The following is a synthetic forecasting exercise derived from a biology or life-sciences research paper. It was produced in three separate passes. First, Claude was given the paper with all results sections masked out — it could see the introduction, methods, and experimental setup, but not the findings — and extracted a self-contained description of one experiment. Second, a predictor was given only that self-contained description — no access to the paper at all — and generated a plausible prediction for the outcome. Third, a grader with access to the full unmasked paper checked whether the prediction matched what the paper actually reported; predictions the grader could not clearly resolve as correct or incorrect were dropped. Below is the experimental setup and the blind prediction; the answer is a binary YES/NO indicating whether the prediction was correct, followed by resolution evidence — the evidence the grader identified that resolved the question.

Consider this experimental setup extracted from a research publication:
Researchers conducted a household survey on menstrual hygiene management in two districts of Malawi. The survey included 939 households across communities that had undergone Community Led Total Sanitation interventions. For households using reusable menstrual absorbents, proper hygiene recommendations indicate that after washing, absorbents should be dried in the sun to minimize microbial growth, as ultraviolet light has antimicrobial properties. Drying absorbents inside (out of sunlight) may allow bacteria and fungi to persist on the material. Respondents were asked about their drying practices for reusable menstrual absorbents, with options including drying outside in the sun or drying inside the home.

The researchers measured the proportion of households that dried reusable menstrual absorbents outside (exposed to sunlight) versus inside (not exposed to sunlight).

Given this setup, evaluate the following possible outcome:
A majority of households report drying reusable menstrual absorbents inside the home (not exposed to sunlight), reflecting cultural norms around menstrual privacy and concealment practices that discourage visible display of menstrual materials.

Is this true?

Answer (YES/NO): YES